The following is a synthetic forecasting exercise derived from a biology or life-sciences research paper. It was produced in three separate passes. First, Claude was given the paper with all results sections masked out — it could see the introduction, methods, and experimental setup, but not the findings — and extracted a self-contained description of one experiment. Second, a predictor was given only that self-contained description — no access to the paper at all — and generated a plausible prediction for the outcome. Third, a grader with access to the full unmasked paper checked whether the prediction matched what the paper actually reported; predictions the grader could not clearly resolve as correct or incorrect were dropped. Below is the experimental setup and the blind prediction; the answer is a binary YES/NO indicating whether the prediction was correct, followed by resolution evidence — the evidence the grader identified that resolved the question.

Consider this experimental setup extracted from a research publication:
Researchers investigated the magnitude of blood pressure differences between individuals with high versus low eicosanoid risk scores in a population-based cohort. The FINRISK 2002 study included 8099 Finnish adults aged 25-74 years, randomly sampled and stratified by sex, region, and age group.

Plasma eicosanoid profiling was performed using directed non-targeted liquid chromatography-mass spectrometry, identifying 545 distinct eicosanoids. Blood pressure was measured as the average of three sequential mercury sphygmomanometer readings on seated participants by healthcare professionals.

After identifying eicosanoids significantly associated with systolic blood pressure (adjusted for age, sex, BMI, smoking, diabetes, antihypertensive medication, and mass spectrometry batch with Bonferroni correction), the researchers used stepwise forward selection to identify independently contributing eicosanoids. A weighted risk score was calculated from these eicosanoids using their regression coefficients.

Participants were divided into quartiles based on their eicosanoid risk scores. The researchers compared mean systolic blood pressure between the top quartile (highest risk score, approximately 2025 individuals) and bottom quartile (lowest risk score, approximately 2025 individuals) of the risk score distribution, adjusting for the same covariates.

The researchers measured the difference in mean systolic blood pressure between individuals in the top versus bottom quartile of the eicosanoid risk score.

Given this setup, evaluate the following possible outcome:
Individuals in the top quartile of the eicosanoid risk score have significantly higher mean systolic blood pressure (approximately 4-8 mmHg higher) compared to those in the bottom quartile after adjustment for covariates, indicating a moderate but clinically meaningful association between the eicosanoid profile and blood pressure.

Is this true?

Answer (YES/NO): NO